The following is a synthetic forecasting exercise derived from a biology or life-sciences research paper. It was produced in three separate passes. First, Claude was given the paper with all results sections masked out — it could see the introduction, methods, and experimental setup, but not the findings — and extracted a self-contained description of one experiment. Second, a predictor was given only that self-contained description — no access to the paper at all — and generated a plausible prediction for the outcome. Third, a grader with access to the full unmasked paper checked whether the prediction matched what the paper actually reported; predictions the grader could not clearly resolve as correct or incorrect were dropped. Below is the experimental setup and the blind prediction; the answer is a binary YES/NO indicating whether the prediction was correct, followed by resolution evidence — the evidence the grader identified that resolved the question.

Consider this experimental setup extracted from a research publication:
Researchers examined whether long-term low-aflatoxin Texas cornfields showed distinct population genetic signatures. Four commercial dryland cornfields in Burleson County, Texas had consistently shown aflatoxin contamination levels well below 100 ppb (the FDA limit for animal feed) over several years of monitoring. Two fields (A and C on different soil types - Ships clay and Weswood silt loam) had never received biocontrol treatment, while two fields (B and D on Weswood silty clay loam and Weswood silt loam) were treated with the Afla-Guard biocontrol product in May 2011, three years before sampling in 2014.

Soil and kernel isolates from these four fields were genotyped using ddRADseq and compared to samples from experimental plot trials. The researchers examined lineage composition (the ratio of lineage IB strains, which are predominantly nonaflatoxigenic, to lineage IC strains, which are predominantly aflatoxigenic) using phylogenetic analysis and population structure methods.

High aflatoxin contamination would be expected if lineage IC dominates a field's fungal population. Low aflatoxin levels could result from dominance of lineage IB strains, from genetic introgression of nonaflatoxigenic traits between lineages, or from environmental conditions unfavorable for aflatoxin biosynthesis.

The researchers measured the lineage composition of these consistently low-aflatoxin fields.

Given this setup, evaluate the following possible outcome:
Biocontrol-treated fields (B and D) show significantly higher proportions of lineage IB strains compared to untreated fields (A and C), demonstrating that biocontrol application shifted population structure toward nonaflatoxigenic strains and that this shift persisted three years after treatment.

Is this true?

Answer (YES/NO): YES